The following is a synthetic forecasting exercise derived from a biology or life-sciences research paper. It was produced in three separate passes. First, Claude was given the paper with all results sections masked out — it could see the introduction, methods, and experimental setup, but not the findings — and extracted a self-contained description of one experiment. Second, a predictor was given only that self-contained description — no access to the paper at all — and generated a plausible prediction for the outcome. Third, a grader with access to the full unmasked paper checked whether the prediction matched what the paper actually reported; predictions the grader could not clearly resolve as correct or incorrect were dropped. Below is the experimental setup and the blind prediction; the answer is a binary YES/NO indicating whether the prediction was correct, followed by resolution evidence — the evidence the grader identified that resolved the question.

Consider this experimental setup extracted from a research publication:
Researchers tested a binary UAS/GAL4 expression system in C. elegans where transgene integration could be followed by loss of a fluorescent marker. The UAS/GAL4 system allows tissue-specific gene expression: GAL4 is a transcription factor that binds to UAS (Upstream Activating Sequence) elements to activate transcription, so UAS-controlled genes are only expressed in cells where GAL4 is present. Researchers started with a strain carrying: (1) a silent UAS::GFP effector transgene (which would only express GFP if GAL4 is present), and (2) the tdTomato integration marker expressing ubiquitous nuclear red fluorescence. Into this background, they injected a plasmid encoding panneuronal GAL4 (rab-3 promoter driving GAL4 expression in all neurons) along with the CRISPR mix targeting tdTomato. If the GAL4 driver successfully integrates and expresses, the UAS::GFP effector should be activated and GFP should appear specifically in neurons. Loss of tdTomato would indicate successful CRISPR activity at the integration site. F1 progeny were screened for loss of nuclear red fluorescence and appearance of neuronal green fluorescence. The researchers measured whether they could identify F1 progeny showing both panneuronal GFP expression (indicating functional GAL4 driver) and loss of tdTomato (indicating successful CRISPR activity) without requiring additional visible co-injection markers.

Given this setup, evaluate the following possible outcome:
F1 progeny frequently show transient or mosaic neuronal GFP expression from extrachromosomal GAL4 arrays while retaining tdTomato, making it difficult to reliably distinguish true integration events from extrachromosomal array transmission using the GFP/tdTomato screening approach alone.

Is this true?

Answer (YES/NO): NO